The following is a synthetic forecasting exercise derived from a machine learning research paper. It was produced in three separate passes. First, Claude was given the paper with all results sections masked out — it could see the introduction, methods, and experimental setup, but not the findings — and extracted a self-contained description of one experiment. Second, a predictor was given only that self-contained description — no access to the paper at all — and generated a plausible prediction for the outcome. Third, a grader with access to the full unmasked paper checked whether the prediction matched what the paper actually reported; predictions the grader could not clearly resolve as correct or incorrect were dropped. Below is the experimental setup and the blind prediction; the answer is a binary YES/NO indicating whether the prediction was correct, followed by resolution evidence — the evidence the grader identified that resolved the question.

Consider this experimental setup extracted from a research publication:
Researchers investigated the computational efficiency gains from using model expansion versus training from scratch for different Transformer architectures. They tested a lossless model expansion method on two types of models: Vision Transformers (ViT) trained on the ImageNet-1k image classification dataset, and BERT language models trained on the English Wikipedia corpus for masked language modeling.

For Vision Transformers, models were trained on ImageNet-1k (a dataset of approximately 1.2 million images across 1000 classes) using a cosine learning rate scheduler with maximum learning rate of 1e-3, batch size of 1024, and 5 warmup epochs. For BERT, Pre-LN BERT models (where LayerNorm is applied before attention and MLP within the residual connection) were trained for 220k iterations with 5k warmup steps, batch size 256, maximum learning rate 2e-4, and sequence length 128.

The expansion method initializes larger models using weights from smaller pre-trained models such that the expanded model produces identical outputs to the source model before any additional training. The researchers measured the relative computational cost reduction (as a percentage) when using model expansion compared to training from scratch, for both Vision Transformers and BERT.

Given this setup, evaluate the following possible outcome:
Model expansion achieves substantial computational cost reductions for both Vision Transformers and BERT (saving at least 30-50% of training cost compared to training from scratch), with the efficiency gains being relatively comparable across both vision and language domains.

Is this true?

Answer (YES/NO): NO